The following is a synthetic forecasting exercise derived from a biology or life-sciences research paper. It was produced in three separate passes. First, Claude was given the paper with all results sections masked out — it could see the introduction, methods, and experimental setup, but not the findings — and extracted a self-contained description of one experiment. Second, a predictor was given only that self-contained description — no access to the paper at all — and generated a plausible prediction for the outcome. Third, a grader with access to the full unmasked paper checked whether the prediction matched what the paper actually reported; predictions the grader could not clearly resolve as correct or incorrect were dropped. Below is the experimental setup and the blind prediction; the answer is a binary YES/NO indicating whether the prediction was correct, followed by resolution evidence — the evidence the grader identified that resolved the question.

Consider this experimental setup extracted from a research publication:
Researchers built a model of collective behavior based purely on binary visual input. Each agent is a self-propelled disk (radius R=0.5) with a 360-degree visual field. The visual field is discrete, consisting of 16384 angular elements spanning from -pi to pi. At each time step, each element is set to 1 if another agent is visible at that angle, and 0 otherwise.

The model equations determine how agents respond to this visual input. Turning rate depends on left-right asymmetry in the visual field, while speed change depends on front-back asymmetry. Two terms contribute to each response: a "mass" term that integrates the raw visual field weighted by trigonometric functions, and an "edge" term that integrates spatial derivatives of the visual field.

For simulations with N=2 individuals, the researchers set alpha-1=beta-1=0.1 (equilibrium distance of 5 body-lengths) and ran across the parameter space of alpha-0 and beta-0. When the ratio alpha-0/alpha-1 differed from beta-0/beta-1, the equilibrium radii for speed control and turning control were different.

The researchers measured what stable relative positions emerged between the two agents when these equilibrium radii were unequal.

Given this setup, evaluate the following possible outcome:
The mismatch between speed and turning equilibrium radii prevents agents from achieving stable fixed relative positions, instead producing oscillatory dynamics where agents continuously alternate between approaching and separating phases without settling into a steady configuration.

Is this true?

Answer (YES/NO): NO